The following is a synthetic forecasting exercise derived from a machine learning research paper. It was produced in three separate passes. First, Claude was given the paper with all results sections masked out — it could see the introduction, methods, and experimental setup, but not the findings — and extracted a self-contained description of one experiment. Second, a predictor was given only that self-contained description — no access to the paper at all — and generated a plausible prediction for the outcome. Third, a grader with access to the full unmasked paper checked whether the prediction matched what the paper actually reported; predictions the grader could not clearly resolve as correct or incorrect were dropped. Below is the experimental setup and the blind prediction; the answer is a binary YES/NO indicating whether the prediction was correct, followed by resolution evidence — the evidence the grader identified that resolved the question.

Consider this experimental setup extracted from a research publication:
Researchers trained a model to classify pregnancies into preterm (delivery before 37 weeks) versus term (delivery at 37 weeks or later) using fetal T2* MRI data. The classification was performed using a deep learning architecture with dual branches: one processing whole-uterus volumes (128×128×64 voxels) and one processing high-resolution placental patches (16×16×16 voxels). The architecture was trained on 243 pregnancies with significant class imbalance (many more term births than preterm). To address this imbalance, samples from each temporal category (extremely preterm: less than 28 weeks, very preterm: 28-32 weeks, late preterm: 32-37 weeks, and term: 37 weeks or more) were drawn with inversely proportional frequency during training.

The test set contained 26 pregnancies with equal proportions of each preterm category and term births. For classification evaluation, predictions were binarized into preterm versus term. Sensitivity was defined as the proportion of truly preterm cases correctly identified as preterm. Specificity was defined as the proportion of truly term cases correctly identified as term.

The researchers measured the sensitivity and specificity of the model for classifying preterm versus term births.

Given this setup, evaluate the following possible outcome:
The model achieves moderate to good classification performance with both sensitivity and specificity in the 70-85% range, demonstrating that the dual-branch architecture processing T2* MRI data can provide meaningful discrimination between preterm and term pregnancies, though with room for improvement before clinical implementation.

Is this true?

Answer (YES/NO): NO